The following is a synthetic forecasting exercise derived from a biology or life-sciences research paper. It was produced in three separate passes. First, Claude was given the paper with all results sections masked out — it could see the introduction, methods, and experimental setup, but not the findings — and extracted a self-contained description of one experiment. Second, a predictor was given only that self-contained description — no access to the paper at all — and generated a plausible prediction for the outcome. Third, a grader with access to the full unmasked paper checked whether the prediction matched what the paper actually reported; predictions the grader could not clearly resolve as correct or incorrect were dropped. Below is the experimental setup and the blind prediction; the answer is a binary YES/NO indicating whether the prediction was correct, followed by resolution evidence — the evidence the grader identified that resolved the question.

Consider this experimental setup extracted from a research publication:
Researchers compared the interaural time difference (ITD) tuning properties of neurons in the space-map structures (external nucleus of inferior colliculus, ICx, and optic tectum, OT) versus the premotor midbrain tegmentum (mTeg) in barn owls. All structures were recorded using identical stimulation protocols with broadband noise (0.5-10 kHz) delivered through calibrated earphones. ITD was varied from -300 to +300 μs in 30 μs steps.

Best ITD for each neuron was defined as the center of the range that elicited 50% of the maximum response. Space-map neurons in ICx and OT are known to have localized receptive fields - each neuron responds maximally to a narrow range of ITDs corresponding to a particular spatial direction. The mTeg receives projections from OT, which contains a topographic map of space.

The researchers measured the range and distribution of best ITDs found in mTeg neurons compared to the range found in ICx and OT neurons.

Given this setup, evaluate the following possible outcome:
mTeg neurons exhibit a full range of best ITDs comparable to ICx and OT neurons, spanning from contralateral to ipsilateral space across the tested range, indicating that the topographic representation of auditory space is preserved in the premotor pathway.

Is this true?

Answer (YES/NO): NO